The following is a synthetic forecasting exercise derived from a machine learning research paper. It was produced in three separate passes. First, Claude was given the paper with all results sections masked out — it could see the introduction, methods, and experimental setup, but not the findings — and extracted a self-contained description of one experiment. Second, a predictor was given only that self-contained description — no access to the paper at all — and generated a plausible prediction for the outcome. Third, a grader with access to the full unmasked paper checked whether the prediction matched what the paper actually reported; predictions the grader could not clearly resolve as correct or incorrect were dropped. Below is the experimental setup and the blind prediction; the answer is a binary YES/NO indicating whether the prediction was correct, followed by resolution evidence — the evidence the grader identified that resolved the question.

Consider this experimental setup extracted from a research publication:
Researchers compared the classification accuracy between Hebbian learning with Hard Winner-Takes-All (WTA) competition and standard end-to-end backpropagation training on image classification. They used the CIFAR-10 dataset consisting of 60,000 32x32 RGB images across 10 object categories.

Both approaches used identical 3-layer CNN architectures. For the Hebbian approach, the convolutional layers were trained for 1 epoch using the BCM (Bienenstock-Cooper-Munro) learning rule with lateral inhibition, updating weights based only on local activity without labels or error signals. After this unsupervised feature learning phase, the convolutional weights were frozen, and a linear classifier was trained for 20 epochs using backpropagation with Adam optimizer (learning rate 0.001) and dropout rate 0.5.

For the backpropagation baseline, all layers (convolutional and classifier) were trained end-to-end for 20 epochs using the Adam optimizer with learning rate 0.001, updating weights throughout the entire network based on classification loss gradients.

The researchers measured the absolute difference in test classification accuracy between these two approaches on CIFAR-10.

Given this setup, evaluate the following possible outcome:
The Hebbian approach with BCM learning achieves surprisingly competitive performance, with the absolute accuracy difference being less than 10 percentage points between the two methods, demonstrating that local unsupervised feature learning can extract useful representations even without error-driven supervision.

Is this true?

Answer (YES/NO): YES